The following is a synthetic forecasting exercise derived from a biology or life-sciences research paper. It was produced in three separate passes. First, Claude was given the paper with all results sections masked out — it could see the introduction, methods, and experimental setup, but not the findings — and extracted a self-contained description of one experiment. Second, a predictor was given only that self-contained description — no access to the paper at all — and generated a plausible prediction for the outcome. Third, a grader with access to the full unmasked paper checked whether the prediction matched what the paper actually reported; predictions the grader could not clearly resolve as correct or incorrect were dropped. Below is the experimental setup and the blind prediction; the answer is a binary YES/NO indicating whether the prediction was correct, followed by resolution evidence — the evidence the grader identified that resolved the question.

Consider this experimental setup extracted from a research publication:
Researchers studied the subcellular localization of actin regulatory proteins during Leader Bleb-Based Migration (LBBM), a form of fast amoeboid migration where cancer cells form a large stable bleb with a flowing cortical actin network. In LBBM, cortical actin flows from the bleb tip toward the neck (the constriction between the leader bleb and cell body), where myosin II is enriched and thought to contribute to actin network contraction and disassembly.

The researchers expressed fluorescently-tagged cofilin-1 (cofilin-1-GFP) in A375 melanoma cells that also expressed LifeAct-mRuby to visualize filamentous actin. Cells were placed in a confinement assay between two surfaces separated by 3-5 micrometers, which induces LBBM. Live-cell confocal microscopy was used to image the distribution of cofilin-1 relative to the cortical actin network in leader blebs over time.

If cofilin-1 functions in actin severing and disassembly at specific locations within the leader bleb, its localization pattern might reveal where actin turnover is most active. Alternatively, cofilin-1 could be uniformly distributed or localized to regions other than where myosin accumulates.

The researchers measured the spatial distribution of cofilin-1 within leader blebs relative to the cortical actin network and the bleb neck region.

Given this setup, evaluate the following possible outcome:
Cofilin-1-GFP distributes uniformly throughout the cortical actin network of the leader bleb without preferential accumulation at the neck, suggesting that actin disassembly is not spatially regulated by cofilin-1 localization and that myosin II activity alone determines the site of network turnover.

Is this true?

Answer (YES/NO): NO